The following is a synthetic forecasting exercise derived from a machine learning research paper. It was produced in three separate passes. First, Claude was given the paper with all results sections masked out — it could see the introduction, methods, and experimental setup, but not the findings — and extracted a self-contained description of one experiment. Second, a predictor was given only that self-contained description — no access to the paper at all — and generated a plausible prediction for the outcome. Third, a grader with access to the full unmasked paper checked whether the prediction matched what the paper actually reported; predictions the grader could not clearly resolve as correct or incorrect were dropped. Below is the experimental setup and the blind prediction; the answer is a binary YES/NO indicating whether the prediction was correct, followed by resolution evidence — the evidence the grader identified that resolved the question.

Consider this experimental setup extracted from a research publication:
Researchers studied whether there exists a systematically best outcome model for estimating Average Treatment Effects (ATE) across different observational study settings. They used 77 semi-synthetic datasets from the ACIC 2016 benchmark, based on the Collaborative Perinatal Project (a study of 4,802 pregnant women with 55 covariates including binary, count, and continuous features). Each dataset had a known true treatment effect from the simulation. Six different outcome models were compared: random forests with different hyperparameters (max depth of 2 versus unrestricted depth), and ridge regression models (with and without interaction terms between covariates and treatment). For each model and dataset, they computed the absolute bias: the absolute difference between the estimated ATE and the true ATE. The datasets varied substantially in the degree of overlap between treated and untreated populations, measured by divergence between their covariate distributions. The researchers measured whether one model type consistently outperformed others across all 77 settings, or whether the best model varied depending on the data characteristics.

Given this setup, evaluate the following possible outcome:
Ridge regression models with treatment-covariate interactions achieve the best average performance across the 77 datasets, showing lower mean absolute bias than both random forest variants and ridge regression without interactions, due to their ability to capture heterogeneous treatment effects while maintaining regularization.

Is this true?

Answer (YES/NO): NO